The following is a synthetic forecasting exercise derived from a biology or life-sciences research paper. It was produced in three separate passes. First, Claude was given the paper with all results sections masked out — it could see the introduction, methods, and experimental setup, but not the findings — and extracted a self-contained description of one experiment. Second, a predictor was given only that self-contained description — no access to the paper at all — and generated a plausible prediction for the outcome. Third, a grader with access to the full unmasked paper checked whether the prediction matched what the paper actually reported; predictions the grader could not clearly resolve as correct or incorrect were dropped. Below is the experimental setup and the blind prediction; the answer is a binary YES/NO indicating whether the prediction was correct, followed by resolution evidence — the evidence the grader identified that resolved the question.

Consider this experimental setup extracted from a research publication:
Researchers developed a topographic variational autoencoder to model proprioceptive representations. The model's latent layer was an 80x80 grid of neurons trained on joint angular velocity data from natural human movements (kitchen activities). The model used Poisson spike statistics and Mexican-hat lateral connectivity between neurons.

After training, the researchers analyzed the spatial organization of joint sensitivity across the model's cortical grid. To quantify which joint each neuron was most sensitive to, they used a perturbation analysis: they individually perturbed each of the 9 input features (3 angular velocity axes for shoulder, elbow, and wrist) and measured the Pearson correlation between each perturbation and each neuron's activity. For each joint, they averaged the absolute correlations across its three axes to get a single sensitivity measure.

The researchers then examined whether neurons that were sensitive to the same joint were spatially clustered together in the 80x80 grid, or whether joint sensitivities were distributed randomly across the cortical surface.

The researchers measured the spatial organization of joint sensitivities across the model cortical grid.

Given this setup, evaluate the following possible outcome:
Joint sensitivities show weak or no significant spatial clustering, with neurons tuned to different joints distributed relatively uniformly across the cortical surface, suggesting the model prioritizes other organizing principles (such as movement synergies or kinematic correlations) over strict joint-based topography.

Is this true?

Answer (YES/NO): NO